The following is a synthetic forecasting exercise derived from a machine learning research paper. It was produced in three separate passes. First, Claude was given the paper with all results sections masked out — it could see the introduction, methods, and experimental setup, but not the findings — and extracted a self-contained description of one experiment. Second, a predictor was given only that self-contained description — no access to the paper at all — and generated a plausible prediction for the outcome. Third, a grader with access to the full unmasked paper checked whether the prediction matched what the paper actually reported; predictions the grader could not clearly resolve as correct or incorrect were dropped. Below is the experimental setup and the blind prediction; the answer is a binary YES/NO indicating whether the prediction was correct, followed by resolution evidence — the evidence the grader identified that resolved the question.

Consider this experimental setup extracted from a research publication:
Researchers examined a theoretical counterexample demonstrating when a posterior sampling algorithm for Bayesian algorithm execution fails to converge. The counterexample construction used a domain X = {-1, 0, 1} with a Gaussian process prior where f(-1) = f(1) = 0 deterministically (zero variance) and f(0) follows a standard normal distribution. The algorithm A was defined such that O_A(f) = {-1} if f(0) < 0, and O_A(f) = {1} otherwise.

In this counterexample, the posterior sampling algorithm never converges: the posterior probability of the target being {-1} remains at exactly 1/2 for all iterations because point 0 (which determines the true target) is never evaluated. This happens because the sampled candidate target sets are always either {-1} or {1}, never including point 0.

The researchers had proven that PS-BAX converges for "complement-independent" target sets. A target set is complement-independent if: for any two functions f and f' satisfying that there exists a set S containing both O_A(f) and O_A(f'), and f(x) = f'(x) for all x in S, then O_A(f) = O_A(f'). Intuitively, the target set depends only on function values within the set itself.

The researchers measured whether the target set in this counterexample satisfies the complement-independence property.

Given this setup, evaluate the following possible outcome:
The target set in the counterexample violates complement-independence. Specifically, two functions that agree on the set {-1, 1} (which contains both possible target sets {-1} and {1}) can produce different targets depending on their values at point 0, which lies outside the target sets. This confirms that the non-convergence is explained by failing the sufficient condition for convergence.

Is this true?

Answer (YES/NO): YES